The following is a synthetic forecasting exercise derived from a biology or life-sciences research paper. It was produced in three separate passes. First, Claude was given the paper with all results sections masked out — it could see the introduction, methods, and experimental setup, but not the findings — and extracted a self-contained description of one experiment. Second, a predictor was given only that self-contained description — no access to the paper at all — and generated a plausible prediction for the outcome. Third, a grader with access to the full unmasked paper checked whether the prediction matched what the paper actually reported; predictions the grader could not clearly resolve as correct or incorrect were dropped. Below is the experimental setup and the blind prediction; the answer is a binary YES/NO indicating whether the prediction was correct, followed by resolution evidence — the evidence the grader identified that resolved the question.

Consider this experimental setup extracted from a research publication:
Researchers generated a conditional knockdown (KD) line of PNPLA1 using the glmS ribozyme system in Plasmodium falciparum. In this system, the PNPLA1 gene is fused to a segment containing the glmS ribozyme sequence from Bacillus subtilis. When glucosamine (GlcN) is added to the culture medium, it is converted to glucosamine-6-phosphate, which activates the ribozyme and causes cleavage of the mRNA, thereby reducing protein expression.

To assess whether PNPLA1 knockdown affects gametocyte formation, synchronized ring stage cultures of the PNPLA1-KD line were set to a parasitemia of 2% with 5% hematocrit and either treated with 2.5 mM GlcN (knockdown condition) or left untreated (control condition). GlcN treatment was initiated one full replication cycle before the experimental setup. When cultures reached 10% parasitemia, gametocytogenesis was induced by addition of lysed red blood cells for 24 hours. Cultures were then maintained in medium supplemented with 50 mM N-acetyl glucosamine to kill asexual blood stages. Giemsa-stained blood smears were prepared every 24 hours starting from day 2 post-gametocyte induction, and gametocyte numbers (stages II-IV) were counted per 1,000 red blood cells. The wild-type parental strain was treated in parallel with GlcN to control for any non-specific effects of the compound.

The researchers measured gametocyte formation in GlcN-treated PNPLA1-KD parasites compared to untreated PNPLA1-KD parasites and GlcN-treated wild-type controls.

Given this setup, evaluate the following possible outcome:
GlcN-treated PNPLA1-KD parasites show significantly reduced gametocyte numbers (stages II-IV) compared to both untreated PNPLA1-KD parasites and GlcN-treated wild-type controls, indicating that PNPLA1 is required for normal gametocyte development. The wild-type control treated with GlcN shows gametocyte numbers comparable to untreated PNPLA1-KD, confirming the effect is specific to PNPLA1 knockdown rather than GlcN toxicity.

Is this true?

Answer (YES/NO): NO